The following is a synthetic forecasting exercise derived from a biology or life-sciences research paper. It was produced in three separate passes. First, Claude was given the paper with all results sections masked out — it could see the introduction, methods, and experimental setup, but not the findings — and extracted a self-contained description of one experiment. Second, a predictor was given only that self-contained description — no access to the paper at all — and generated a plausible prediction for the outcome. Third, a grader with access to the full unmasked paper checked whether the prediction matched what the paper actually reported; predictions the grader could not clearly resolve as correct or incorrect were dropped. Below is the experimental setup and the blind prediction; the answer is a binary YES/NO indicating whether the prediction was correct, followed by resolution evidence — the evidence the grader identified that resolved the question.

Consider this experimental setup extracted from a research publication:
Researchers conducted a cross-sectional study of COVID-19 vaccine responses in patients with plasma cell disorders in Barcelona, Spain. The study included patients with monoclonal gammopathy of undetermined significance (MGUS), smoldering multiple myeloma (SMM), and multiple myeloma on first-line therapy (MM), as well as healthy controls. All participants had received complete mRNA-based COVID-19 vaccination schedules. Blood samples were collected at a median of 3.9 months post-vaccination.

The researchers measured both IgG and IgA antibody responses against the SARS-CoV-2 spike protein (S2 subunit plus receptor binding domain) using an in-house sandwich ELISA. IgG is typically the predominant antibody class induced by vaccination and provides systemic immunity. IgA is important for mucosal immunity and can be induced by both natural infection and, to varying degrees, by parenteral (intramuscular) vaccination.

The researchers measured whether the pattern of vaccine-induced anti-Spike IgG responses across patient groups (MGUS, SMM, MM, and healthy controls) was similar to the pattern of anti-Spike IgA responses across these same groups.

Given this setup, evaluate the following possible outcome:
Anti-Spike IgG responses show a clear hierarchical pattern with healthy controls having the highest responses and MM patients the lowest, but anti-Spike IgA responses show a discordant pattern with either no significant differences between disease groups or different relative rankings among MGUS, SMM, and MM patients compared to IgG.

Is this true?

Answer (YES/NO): NO